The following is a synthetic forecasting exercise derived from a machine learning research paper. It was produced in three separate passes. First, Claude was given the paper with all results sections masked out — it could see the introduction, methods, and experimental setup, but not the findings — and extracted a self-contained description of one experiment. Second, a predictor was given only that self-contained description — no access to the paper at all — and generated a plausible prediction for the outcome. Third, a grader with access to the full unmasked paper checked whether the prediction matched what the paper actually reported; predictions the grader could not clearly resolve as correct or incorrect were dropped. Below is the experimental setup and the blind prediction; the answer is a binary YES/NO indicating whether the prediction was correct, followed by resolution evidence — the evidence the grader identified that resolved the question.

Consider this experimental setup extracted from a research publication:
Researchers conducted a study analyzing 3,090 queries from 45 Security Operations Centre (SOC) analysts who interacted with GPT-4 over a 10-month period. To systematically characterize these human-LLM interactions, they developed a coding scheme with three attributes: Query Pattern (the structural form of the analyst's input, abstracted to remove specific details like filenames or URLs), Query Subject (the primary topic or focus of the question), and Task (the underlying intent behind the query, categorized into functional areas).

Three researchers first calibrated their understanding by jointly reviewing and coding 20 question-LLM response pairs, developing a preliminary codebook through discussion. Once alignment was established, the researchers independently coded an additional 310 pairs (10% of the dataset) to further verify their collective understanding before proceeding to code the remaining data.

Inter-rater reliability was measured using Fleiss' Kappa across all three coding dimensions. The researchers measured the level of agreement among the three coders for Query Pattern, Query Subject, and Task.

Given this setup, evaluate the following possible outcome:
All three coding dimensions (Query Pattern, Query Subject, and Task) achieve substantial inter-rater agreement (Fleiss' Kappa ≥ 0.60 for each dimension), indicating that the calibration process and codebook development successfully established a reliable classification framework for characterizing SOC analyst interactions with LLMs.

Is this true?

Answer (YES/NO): YES